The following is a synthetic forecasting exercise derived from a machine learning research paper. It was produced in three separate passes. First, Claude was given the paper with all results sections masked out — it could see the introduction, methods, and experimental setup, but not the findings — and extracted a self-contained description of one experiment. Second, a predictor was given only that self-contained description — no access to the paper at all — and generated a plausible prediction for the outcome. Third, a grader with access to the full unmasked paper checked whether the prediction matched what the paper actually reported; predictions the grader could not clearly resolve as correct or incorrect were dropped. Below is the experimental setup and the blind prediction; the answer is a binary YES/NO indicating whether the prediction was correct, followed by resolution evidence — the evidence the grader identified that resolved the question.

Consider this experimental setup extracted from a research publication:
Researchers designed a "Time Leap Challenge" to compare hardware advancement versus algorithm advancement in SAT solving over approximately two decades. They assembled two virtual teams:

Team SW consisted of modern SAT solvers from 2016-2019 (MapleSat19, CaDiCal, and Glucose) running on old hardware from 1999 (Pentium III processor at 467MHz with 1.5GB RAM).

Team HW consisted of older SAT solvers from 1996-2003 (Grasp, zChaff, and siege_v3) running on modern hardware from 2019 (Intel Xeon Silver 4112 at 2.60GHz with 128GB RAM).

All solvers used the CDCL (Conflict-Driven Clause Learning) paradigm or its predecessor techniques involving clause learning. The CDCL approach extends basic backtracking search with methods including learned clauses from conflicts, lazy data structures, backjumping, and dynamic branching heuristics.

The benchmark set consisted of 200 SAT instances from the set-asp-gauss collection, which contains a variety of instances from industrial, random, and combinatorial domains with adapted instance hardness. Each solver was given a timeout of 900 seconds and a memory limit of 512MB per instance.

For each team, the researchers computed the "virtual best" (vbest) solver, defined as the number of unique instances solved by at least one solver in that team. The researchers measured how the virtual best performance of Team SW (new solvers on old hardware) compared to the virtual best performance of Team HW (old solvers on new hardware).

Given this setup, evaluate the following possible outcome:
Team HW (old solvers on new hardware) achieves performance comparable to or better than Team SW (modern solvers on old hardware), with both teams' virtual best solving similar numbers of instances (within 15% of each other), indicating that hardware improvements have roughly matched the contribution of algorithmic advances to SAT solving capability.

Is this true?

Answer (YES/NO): YES